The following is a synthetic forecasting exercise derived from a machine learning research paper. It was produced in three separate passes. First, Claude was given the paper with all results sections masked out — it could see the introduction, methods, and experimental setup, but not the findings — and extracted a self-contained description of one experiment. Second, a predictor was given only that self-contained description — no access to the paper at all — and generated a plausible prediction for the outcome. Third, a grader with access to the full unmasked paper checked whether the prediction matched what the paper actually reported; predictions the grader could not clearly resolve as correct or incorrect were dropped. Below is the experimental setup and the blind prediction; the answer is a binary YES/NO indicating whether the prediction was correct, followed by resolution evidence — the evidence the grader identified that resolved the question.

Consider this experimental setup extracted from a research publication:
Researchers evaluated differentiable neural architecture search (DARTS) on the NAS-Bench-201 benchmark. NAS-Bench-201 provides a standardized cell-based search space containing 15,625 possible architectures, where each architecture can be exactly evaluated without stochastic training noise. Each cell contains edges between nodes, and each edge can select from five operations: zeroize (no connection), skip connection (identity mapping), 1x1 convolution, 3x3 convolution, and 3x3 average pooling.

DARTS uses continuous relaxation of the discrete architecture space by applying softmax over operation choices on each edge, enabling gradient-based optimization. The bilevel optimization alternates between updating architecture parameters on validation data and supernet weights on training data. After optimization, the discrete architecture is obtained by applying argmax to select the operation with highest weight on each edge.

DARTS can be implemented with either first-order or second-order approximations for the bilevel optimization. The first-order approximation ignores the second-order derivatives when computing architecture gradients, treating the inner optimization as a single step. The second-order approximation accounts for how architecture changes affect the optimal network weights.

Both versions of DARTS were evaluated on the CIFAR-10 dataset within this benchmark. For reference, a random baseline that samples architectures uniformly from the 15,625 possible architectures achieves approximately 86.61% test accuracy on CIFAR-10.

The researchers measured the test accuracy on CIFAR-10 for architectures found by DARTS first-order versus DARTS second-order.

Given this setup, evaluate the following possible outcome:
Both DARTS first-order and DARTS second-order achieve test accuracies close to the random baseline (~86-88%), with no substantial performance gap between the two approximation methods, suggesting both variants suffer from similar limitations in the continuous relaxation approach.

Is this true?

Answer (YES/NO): NO